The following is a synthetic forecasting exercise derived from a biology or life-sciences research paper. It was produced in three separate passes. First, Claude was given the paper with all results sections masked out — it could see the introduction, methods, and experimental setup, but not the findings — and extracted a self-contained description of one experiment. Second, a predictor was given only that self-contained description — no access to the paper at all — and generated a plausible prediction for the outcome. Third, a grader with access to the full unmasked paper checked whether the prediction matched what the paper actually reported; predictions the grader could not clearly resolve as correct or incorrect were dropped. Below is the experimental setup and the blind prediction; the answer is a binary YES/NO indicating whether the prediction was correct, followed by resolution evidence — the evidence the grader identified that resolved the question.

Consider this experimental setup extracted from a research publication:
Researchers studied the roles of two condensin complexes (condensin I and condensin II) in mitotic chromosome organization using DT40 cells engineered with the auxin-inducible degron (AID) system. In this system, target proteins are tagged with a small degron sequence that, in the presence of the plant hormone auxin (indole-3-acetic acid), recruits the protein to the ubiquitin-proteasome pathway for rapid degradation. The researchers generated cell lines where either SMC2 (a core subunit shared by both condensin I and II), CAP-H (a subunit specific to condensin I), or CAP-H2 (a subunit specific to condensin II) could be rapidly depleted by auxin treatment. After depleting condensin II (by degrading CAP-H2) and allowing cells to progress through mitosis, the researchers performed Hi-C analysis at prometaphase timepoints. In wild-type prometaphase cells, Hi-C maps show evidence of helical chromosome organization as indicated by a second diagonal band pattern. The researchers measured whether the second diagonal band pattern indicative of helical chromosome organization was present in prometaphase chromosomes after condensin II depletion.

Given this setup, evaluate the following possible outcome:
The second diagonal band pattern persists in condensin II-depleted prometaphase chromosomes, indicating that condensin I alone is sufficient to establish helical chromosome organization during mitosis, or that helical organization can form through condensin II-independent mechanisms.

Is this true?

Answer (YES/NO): NO